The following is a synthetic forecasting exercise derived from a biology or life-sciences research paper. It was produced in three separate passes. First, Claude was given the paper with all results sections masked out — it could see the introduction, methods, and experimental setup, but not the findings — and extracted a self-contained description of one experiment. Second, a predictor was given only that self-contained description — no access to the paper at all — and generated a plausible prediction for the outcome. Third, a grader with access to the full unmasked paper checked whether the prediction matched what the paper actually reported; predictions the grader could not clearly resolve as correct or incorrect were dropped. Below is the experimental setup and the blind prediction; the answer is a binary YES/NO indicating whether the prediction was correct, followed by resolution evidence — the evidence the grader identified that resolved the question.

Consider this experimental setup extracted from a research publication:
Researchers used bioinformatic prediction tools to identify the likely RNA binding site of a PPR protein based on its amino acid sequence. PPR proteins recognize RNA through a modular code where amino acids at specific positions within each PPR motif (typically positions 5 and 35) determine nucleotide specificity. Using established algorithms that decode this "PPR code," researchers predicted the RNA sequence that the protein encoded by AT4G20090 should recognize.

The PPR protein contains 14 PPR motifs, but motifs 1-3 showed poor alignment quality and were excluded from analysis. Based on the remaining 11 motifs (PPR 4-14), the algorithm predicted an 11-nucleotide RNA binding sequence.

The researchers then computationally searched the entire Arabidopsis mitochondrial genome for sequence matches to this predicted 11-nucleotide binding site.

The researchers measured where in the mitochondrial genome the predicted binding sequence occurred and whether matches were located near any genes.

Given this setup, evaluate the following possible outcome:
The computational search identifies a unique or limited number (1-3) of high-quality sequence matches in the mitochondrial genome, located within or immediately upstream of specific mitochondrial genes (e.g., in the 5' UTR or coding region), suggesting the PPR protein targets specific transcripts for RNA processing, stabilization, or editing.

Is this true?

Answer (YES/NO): YES